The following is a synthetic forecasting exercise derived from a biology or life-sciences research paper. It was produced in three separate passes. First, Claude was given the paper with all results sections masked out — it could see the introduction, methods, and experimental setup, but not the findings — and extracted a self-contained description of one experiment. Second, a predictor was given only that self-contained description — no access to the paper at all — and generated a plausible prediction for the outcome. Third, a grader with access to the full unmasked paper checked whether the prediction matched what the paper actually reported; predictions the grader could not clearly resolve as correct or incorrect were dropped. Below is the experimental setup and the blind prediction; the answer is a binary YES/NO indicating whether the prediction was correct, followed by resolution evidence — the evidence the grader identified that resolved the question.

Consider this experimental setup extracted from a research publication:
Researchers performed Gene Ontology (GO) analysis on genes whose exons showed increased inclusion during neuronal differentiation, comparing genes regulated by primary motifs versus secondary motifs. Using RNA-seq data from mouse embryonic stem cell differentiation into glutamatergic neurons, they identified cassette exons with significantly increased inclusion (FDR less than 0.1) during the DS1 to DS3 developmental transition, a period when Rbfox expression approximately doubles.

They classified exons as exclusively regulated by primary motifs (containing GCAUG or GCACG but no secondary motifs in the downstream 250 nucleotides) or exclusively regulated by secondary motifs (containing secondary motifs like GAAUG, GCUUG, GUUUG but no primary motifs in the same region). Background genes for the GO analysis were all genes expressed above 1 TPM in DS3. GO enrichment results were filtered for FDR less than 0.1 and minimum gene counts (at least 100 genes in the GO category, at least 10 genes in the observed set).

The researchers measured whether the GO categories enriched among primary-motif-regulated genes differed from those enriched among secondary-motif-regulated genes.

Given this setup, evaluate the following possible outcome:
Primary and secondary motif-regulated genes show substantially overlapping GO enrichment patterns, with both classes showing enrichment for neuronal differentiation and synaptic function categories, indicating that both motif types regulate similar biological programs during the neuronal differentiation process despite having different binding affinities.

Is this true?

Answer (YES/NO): NO